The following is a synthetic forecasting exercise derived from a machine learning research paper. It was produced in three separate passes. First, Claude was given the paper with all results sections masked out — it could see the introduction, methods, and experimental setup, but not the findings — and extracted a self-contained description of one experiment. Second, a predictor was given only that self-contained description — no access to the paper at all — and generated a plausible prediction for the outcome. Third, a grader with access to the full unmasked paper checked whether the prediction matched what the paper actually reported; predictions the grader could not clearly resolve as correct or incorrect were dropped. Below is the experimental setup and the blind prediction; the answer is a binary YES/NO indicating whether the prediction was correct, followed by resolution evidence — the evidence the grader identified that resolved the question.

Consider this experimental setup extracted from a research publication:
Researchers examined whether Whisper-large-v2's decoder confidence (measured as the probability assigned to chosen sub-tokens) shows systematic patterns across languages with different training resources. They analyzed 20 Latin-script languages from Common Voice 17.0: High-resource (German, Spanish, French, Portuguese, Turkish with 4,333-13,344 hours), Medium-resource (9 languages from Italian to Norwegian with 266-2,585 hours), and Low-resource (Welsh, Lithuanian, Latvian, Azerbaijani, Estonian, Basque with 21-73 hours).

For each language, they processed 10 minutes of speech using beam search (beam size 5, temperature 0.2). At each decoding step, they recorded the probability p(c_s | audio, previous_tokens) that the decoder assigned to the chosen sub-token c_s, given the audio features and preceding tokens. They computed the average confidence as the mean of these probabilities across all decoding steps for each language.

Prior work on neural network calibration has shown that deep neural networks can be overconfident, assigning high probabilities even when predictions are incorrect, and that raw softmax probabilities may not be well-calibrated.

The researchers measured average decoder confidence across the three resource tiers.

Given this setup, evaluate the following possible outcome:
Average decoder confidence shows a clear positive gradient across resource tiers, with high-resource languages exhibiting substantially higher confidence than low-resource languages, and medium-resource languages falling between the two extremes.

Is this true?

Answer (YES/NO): YES